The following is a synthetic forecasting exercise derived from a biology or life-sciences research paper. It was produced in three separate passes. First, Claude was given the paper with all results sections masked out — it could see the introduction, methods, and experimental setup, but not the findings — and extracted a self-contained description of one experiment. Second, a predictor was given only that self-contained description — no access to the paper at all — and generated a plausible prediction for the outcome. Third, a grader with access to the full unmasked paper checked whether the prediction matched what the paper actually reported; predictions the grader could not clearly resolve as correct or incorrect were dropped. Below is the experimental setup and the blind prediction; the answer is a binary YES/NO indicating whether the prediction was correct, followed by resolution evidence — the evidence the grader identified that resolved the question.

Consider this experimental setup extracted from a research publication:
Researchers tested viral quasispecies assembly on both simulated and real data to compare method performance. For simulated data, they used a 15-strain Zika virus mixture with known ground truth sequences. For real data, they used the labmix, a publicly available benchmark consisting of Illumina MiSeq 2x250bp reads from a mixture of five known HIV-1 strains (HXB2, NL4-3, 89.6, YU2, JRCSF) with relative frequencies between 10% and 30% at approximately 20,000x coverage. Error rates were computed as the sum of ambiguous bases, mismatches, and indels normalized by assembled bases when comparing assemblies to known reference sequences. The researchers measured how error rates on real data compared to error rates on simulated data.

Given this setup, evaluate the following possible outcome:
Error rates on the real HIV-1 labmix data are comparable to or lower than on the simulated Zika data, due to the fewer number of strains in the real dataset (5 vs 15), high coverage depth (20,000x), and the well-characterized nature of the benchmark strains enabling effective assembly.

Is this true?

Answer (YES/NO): NO